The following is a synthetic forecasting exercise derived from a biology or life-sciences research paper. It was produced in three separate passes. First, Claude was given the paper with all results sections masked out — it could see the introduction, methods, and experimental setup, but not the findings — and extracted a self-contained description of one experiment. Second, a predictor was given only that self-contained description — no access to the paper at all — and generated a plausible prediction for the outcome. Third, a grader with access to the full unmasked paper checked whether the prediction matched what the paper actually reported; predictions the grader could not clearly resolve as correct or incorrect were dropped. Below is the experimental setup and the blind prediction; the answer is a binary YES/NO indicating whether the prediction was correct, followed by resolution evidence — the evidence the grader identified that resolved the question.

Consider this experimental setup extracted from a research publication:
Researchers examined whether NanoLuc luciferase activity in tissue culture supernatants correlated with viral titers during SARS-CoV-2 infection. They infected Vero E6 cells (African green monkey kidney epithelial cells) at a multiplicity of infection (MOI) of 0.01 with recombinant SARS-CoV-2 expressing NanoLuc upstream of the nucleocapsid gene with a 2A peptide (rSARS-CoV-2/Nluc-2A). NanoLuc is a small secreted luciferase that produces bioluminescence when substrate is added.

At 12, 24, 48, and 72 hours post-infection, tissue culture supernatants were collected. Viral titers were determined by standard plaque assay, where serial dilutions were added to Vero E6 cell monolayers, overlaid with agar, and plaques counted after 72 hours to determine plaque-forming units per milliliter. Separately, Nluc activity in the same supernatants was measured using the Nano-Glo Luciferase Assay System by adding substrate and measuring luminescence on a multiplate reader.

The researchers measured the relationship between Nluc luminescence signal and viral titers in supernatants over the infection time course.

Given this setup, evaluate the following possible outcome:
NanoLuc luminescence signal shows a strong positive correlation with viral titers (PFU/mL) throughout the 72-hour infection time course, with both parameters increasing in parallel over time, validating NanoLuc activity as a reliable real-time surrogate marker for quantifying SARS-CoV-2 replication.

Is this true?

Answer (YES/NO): NO